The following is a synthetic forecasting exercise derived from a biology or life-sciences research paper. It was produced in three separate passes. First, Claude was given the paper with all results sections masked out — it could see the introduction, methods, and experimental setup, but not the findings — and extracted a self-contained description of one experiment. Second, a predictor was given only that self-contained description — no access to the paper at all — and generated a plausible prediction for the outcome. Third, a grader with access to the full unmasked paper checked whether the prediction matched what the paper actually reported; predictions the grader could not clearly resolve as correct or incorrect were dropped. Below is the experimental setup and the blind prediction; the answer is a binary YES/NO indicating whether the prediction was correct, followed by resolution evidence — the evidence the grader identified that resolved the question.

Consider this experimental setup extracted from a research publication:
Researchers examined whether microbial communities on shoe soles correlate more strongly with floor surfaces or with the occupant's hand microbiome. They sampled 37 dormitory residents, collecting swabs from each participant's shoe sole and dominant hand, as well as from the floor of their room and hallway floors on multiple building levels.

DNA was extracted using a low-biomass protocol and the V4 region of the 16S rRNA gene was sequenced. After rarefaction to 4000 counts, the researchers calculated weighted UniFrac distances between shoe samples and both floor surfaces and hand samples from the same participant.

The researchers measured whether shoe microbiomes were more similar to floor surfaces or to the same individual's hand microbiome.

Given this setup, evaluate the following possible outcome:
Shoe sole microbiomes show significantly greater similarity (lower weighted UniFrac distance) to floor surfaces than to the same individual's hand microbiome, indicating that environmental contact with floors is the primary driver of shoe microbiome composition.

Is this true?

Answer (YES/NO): YES